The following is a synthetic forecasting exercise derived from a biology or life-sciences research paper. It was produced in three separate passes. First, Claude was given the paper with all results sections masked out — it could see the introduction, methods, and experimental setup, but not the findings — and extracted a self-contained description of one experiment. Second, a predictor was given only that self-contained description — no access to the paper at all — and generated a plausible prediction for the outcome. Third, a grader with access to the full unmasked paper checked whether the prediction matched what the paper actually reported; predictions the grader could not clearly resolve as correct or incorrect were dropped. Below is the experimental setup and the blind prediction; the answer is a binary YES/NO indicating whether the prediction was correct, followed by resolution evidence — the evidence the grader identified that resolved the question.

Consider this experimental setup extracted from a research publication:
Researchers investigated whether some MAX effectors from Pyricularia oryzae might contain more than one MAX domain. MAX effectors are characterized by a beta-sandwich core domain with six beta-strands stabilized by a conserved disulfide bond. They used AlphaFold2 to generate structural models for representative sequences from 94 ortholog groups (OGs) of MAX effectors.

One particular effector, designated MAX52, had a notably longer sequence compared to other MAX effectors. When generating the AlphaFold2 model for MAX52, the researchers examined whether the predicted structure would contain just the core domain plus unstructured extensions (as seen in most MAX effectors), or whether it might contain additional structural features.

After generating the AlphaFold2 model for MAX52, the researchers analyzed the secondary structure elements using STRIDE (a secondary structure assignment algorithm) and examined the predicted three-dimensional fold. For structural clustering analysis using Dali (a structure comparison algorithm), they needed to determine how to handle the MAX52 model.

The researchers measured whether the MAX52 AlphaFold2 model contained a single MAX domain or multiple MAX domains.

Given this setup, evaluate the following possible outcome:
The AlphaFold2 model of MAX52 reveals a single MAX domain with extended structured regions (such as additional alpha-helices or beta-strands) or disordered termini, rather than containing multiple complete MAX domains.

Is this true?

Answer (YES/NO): NO